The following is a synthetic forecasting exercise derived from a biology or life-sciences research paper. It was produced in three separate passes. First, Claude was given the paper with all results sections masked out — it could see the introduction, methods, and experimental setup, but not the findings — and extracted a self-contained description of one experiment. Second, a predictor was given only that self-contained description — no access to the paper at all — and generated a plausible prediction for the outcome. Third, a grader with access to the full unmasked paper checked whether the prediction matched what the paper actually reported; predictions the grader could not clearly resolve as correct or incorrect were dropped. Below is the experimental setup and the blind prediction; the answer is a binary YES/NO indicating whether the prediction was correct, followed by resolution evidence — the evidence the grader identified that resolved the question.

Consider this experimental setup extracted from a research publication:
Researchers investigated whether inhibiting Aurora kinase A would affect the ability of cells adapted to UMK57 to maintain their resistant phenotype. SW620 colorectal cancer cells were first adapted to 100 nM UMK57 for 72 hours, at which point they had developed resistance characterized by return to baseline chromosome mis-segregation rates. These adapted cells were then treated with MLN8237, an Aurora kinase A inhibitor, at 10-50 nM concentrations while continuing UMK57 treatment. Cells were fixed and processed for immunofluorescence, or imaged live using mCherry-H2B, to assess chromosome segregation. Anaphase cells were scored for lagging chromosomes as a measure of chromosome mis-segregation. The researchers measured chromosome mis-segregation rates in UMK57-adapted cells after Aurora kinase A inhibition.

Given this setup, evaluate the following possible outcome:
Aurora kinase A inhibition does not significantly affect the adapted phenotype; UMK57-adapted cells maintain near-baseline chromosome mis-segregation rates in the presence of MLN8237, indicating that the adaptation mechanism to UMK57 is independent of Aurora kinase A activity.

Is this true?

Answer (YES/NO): NO